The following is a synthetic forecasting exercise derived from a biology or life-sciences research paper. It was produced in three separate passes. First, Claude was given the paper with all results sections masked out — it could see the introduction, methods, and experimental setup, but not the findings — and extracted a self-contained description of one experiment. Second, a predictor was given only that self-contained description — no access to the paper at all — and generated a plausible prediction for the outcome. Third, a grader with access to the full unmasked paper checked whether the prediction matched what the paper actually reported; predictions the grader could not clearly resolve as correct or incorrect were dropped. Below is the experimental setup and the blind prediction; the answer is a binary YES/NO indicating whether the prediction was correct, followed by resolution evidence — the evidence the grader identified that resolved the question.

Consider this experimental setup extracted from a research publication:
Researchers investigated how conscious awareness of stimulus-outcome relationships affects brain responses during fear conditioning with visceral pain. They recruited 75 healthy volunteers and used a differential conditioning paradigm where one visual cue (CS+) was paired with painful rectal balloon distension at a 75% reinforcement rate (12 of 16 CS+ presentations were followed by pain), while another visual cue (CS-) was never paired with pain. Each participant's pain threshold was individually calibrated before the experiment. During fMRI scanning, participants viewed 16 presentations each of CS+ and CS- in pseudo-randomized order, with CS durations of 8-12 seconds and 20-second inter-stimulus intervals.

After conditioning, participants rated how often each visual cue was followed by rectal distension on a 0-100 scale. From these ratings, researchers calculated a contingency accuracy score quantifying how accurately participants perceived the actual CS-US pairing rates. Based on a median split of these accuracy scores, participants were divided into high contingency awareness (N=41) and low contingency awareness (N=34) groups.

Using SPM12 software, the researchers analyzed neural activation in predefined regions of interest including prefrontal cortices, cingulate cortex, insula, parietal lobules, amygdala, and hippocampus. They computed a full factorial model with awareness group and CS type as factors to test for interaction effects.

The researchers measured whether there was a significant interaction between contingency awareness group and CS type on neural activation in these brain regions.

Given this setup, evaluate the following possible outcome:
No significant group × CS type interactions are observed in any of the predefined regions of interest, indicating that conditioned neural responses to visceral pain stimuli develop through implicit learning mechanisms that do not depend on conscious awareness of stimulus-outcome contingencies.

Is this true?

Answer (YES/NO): NO